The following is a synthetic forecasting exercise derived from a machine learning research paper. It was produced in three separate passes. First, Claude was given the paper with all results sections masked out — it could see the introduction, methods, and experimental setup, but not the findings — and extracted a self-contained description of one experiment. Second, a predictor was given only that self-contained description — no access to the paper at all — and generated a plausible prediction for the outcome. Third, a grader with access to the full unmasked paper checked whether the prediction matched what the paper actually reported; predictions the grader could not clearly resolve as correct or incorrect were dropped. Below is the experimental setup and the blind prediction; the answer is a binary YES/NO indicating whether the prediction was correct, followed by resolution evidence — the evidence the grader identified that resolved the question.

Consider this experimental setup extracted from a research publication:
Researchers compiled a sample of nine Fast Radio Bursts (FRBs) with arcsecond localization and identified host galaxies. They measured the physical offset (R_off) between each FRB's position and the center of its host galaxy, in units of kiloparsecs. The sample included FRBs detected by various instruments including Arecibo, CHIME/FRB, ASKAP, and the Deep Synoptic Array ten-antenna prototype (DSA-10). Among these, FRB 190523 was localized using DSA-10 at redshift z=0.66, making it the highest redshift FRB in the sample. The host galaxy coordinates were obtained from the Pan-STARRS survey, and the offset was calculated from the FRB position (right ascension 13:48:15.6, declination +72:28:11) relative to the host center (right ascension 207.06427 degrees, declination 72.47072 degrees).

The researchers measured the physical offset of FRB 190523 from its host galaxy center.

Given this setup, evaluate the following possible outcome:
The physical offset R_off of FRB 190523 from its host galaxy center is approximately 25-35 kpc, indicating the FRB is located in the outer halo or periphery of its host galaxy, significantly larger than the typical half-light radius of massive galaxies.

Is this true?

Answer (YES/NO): YES